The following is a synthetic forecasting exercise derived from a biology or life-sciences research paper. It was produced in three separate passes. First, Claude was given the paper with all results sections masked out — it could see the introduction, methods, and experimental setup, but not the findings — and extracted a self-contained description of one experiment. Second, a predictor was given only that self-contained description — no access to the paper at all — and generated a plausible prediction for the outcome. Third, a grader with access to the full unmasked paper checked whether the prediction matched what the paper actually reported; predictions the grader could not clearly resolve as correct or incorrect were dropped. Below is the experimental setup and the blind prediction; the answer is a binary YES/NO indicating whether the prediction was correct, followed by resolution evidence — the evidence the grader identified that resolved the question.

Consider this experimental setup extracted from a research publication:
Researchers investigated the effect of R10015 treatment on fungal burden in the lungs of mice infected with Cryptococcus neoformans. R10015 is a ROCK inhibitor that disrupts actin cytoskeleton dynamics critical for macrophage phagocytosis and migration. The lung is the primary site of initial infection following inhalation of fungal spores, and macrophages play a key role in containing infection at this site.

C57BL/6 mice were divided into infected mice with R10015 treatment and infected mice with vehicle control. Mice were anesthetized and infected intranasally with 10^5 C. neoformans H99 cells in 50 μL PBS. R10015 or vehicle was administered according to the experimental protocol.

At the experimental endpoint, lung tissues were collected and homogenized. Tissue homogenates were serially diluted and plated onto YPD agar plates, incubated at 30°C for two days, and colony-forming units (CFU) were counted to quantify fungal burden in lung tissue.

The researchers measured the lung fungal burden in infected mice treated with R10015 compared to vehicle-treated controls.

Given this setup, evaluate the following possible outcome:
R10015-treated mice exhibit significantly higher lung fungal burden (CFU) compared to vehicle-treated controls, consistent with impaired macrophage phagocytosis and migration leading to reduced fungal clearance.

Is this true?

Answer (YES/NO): NO